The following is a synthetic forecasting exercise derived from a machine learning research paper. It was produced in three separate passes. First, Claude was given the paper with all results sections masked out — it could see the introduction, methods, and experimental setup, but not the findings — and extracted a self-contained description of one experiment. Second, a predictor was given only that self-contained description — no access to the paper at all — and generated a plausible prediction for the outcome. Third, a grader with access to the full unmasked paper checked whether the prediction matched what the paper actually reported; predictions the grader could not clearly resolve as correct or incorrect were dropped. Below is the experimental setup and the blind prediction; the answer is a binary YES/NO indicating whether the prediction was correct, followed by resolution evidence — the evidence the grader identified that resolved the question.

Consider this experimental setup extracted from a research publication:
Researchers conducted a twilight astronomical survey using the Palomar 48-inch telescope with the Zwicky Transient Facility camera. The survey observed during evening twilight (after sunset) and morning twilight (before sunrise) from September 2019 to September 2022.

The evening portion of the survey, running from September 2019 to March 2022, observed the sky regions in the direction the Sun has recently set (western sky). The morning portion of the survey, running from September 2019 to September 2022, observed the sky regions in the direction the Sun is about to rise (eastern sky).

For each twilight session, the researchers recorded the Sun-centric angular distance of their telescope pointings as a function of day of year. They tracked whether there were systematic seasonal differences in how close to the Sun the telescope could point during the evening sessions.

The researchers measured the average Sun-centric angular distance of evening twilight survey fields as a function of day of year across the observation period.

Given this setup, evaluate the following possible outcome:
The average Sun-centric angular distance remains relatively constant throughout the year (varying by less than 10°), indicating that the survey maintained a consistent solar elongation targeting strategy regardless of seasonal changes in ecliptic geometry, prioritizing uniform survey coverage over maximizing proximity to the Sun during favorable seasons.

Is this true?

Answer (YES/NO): NO